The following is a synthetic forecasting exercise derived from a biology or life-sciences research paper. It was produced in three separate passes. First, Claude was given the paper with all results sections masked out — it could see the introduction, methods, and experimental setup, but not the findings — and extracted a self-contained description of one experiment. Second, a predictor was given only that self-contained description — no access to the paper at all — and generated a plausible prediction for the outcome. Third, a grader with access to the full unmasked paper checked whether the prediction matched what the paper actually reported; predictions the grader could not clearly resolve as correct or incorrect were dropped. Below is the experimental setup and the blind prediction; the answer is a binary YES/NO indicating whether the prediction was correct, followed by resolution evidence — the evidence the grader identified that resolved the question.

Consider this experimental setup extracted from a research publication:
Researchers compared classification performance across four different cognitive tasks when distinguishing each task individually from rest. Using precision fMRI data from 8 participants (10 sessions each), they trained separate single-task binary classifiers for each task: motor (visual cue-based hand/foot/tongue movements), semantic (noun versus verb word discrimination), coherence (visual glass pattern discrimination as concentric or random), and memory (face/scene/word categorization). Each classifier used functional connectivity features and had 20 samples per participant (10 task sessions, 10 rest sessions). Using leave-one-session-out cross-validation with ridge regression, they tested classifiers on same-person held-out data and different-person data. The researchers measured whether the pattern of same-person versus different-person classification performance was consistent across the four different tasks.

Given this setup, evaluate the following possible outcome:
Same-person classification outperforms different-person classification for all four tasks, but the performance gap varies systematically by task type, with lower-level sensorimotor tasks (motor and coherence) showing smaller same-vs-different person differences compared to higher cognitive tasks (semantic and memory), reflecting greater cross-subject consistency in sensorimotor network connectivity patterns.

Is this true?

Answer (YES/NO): NO